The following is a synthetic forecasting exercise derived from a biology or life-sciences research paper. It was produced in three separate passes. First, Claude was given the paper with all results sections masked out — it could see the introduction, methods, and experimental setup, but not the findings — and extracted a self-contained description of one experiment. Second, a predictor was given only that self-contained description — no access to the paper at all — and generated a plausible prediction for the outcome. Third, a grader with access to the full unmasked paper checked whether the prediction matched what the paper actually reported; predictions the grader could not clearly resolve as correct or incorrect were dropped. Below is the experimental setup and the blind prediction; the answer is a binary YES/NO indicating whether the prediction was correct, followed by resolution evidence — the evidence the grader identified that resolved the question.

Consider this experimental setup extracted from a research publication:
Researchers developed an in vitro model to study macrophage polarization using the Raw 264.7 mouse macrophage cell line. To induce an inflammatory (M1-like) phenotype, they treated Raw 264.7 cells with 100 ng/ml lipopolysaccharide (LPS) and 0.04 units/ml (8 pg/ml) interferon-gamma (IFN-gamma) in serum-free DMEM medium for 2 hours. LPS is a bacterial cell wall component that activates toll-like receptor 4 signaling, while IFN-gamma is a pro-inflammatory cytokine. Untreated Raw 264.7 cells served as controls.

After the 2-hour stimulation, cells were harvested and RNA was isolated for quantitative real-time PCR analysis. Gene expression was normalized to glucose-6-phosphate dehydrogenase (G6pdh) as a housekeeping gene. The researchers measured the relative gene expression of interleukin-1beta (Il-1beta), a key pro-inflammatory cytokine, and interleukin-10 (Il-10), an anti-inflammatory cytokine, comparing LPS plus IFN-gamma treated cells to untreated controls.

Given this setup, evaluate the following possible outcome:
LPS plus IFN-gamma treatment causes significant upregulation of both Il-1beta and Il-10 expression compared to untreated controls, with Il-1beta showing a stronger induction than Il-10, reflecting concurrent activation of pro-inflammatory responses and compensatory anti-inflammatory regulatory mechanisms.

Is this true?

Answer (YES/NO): NO